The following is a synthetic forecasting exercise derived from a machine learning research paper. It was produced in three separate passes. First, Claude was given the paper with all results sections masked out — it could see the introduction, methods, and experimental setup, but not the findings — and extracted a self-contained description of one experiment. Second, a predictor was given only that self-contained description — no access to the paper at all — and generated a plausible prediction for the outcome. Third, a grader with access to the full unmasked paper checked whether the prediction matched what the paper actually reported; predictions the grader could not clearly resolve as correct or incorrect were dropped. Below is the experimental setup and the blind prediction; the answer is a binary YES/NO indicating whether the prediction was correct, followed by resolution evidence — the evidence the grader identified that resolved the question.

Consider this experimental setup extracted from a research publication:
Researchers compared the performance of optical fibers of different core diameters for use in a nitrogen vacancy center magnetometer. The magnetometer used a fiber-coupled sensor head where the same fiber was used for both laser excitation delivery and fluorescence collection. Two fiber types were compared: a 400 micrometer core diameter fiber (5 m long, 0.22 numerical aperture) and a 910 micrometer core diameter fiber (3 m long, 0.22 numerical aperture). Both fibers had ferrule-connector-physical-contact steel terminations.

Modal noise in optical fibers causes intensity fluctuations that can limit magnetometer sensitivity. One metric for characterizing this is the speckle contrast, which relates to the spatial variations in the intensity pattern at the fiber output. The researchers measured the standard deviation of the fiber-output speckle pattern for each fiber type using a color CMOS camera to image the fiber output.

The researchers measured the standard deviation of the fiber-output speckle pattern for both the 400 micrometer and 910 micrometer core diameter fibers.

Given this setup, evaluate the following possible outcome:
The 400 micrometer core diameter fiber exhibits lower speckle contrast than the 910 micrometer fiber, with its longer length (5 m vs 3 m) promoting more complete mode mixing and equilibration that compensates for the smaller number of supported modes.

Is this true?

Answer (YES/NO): NO